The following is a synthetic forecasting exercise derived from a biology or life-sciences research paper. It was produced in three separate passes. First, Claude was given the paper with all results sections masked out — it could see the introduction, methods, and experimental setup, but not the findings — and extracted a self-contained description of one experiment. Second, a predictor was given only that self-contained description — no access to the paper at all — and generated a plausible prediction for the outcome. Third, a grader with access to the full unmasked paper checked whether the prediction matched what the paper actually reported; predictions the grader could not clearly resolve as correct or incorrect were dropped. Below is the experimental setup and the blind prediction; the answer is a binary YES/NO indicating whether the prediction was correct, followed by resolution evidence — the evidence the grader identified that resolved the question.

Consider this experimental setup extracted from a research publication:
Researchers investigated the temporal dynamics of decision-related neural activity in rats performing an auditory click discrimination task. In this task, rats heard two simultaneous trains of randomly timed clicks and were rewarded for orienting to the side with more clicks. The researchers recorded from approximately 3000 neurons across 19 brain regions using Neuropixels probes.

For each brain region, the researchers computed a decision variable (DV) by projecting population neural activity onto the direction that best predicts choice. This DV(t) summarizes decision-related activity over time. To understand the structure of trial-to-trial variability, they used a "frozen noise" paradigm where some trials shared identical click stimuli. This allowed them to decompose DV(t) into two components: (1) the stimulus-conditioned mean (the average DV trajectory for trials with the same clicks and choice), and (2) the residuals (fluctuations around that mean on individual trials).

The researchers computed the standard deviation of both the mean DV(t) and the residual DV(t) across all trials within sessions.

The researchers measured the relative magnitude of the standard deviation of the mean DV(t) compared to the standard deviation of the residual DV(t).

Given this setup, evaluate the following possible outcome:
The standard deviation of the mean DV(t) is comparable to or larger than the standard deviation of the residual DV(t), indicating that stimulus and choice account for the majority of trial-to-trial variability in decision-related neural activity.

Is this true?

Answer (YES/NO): NO